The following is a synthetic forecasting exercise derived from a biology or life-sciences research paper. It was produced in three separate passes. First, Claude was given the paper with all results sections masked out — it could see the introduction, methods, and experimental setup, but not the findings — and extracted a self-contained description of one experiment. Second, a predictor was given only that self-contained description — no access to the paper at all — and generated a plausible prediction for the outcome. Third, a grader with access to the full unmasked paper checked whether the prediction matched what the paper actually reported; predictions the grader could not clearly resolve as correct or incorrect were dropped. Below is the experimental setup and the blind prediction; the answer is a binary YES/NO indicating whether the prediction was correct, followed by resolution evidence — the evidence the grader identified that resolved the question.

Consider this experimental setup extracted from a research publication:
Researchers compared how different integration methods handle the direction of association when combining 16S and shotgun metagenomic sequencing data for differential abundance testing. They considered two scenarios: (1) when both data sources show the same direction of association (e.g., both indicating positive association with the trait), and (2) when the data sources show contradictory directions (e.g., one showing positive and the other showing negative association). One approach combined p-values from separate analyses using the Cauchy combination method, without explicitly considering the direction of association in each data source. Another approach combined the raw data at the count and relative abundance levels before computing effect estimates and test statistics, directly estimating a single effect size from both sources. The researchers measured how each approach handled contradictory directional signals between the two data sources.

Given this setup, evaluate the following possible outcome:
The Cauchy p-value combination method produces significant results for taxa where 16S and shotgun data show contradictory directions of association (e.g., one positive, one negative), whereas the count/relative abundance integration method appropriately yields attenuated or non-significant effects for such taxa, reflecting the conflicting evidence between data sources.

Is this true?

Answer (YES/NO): YES